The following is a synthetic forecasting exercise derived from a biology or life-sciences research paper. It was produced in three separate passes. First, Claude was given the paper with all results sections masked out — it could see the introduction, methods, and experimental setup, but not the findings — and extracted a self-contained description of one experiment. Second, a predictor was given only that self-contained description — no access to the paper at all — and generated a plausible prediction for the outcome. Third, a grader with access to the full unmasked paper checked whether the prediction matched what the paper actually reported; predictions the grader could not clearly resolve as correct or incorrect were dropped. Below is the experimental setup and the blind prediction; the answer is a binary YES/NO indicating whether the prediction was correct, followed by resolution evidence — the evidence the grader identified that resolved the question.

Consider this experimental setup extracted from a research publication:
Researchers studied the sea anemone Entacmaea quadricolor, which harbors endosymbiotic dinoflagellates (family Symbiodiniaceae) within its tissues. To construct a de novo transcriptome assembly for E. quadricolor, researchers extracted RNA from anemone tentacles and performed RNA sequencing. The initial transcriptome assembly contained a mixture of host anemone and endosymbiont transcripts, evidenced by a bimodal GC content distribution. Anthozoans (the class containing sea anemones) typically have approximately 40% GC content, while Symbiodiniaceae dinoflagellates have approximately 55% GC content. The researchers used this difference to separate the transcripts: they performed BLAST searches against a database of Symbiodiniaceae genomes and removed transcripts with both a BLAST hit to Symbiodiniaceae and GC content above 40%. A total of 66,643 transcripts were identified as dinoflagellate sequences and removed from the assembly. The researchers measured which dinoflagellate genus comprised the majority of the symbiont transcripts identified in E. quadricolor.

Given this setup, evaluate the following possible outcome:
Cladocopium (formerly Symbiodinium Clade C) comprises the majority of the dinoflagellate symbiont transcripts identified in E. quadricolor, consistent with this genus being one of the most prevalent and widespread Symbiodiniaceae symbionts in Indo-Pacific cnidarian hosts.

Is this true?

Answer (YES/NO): YES